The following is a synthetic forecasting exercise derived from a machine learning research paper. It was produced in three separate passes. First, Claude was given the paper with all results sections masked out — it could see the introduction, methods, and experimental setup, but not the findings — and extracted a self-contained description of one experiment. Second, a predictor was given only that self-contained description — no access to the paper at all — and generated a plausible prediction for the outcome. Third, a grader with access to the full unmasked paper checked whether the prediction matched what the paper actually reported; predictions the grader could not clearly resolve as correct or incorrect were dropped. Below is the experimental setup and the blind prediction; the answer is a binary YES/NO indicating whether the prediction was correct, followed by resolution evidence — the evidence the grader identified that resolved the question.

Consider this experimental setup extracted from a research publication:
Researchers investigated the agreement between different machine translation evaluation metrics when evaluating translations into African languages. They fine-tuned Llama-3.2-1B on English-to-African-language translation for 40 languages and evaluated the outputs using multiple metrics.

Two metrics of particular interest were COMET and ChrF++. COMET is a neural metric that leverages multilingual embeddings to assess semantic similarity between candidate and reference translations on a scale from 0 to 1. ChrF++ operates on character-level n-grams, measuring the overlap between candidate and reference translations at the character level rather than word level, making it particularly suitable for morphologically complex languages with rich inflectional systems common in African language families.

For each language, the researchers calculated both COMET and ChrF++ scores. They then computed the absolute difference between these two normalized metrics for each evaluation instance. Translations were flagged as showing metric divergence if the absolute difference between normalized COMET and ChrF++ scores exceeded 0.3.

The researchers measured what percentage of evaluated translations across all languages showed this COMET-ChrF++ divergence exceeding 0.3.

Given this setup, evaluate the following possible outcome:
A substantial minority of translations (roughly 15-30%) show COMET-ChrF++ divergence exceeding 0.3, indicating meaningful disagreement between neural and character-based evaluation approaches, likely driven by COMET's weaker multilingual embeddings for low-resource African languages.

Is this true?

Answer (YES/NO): YES